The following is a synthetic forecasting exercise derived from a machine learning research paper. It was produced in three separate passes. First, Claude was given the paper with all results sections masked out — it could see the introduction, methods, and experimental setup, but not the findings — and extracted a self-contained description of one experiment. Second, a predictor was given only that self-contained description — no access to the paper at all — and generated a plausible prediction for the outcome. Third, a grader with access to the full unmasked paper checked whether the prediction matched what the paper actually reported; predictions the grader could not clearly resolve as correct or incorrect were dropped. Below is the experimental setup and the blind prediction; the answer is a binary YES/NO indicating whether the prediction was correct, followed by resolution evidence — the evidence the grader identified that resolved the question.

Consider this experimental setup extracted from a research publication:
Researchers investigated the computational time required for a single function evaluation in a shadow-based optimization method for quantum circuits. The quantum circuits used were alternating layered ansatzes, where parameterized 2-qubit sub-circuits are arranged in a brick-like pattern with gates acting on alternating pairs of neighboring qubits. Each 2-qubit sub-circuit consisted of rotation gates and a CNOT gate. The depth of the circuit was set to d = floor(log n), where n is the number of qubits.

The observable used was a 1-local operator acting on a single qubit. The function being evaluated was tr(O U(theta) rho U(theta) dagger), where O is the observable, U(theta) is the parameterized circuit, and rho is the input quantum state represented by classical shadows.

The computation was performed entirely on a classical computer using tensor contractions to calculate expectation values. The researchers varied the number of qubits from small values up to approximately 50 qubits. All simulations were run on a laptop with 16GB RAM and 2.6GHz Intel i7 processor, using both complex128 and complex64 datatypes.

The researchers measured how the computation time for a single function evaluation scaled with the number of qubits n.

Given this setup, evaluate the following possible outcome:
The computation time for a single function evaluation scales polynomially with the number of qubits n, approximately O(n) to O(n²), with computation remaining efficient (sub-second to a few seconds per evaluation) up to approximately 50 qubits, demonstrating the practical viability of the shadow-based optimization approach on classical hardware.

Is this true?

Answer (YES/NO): NO